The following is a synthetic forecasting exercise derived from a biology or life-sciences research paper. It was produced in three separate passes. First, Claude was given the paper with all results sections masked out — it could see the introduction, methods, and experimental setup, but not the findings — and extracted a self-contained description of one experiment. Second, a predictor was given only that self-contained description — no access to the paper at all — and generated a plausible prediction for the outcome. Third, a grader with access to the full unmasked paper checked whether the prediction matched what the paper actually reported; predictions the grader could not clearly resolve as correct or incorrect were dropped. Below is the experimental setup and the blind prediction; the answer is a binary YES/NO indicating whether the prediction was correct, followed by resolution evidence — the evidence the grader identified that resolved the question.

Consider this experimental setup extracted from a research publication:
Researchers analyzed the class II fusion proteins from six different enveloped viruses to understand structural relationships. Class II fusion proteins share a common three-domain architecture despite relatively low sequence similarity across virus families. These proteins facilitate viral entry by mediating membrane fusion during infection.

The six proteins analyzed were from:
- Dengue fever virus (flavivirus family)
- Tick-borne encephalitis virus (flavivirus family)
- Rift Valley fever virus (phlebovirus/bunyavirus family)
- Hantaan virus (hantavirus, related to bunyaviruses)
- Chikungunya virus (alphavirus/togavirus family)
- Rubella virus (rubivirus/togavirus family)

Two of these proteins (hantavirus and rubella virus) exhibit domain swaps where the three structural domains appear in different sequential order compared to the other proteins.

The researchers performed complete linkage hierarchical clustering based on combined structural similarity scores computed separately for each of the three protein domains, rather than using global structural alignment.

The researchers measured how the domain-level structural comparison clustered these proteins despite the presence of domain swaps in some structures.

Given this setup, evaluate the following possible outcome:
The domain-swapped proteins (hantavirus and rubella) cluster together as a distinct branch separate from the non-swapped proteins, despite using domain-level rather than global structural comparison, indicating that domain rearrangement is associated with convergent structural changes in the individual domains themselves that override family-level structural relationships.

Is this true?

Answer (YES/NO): NO